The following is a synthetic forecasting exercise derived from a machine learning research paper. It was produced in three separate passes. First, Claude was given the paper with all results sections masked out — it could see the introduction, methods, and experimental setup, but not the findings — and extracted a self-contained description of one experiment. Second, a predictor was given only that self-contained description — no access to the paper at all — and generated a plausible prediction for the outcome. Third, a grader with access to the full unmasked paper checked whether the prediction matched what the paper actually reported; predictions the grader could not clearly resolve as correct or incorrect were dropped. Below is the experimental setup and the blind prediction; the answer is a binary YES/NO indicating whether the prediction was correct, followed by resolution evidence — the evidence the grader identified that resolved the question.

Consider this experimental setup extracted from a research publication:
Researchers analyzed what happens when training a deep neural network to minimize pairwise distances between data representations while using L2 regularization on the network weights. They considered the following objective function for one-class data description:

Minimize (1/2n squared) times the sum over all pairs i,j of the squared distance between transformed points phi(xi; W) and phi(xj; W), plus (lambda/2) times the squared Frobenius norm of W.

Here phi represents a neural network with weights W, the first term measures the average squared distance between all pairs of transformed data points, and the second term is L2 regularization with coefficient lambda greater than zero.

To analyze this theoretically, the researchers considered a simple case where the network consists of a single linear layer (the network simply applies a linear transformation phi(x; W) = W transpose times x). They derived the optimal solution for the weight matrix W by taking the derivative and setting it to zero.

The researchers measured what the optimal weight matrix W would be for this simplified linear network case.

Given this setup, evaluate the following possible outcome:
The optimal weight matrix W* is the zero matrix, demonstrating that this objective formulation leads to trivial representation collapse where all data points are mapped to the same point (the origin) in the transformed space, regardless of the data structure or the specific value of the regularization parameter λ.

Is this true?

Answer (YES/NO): YES